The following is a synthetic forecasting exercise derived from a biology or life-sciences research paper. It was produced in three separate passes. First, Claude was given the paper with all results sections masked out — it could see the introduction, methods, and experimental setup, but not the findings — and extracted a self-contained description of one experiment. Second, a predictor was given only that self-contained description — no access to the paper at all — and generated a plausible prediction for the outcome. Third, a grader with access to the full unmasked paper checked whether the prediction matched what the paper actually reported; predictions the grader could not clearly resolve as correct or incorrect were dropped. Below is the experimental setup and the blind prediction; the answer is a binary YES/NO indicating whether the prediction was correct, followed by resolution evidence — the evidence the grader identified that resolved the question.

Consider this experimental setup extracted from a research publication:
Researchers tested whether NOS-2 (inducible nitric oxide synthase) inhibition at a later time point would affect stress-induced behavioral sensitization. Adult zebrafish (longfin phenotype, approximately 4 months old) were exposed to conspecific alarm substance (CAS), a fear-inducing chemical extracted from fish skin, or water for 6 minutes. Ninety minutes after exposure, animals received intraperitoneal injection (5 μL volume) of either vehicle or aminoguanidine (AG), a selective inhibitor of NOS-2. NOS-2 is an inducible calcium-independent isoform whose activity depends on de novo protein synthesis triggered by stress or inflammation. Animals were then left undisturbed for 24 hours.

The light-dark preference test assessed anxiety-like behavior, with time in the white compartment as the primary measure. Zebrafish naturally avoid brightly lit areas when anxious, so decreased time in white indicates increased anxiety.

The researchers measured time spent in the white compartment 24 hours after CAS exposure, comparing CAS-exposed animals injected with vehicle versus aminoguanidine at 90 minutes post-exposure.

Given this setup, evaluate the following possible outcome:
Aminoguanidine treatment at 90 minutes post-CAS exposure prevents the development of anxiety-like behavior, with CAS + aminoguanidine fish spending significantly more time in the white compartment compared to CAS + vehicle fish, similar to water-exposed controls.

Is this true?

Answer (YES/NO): NO